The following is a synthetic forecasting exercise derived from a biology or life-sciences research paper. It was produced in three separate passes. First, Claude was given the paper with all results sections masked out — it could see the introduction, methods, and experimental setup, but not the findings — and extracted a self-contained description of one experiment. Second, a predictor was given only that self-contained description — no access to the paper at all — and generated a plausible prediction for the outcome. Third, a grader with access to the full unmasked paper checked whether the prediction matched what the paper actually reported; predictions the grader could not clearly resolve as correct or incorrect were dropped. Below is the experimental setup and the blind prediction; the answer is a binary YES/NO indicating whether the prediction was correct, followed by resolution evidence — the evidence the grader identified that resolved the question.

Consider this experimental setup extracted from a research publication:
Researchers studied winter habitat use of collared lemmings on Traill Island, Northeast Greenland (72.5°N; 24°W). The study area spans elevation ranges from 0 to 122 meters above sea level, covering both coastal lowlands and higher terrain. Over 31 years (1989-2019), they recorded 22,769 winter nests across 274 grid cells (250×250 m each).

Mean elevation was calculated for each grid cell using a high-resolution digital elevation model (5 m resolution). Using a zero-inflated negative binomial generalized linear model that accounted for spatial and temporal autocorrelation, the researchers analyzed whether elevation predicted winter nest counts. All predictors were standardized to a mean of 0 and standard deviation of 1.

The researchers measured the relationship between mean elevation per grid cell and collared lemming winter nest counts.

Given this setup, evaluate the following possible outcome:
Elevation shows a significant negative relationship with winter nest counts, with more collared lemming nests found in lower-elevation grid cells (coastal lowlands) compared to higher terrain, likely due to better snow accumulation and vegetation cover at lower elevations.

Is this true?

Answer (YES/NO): YES